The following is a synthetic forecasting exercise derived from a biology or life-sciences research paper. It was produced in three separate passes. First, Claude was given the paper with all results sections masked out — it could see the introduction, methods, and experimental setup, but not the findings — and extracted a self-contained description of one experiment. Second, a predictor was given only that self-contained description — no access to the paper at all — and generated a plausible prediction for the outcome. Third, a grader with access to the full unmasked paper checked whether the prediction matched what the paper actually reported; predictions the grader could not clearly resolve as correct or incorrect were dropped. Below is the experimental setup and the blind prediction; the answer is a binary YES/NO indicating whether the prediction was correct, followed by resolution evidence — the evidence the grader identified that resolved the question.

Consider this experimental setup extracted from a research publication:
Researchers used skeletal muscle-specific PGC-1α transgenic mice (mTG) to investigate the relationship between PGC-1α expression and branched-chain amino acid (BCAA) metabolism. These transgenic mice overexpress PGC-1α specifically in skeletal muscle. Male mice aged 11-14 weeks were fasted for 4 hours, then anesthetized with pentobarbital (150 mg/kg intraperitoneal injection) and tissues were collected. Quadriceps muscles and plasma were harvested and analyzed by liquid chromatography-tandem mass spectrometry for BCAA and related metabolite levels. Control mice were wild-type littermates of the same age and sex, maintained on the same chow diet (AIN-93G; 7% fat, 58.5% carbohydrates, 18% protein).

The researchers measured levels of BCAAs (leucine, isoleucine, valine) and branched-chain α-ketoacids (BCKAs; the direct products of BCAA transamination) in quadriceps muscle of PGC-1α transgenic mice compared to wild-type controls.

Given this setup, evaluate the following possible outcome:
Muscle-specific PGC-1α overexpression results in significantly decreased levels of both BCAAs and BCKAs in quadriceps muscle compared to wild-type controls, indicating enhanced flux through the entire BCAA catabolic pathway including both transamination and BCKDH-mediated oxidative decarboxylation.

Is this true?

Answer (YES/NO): NO